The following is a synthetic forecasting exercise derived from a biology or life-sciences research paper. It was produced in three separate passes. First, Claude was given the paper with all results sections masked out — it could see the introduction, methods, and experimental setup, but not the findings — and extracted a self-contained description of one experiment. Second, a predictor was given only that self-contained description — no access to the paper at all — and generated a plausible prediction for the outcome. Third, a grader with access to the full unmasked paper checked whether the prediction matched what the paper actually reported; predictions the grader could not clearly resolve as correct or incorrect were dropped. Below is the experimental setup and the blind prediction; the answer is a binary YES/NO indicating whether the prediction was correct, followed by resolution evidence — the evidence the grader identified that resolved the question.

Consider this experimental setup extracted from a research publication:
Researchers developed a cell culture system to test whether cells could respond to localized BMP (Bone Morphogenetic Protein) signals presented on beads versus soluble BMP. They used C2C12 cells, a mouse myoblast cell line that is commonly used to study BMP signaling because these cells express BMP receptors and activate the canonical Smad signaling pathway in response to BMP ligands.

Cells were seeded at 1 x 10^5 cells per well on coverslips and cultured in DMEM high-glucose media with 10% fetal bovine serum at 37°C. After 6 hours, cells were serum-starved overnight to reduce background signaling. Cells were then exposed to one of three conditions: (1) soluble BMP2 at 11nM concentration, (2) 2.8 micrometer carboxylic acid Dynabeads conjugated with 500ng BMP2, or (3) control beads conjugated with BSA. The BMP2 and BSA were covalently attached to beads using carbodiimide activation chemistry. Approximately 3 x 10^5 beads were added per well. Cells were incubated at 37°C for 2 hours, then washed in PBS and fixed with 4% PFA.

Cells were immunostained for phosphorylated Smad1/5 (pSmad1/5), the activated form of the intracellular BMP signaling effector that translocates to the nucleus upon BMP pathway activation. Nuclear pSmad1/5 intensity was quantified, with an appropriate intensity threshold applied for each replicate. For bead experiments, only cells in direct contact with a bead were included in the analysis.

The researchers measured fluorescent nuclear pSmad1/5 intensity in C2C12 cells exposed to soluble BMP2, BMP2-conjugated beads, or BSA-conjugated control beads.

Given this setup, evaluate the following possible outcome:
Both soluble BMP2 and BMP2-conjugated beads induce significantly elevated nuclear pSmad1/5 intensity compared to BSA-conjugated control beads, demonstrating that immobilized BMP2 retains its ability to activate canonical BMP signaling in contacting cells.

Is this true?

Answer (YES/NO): YES